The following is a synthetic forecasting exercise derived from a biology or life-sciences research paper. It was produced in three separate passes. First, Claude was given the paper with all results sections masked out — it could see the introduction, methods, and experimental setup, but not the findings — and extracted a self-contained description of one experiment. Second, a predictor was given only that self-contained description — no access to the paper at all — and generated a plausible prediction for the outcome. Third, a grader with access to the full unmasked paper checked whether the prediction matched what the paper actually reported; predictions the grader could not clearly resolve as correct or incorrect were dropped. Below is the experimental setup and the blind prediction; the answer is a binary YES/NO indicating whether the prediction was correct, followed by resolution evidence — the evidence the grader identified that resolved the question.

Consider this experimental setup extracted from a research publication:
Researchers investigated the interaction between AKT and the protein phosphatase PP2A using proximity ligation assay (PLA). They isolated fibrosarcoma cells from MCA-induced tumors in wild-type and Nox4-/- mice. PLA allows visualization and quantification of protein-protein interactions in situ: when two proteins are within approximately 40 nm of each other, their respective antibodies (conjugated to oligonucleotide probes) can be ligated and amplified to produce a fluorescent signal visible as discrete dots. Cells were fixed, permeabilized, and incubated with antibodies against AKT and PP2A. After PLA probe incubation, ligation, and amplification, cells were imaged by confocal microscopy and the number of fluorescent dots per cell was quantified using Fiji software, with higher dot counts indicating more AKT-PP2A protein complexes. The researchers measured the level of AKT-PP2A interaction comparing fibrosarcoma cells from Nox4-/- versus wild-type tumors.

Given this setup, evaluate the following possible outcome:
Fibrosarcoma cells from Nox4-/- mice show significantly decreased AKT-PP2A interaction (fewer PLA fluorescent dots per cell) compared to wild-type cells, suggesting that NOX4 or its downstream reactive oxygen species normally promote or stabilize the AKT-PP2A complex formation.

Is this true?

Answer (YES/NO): YES